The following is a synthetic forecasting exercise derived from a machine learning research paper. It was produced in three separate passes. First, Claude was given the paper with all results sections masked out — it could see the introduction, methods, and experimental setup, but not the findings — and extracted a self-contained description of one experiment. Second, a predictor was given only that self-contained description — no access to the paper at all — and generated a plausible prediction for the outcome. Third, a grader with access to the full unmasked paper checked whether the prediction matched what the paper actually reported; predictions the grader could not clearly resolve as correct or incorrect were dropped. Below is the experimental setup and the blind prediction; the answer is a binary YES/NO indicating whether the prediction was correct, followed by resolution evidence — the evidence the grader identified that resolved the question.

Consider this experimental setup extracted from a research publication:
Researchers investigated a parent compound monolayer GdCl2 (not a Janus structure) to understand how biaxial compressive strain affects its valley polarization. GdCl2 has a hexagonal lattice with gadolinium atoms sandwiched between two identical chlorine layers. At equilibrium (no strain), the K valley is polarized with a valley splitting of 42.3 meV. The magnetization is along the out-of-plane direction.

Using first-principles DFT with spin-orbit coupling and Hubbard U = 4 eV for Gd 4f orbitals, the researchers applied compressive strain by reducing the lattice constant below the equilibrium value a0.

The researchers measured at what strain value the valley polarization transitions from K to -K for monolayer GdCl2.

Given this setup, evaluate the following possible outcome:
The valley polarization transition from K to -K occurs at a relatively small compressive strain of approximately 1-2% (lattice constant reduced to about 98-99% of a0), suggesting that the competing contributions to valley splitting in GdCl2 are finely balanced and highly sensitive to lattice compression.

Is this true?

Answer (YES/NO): NO